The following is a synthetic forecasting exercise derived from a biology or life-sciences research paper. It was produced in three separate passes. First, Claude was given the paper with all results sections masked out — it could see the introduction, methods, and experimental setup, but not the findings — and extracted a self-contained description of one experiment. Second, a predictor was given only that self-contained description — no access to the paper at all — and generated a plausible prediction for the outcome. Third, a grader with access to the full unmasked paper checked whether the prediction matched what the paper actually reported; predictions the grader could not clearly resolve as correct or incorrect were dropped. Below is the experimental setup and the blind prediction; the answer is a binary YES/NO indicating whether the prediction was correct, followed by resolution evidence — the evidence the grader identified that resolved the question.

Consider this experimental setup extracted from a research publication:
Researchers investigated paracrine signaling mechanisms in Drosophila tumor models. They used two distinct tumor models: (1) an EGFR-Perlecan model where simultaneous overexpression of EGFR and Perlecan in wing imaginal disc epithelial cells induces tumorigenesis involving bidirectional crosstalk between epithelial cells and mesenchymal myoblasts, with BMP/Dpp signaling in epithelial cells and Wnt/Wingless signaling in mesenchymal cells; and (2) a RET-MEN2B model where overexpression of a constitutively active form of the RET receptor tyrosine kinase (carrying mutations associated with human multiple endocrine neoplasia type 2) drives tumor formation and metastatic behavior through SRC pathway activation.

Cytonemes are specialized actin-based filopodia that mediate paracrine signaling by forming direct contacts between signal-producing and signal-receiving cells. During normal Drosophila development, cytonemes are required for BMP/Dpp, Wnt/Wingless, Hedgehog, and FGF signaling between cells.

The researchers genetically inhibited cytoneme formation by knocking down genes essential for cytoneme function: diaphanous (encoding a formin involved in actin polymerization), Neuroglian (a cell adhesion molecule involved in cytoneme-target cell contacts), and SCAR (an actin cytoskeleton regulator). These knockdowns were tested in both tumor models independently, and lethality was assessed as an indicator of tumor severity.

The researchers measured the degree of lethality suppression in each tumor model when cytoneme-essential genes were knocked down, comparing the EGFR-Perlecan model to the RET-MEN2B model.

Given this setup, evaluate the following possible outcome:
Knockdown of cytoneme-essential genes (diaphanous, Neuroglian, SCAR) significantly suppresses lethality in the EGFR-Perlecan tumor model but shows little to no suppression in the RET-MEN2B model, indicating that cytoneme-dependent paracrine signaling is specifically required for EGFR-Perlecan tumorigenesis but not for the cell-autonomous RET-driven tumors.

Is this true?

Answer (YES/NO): NO